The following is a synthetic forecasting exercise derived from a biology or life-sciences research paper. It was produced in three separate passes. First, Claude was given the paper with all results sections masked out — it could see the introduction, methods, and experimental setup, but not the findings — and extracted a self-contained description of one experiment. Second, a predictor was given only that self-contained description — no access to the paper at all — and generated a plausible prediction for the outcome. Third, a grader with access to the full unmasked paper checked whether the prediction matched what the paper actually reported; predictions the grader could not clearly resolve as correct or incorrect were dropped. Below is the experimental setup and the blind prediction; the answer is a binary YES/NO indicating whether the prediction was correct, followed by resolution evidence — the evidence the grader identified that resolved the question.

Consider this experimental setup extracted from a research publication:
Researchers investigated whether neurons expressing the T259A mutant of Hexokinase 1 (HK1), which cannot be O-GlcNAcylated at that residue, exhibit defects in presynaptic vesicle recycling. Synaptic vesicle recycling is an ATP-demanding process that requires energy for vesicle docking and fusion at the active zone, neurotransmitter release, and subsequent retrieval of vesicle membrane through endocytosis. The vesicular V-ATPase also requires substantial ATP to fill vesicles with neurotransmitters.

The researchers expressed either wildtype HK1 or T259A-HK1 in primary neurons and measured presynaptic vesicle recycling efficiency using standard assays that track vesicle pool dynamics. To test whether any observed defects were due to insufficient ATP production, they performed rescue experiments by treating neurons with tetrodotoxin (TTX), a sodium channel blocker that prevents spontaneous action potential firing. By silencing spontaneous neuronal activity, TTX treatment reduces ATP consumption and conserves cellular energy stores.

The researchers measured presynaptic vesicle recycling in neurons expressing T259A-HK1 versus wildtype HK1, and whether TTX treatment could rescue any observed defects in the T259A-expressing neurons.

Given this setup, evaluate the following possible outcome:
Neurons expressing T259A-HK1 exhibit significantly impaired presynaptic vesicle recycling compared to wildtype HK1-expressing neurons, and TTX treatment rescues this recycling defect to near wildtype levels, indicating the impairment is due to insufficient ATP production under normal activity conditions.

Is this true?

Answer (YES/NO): YES